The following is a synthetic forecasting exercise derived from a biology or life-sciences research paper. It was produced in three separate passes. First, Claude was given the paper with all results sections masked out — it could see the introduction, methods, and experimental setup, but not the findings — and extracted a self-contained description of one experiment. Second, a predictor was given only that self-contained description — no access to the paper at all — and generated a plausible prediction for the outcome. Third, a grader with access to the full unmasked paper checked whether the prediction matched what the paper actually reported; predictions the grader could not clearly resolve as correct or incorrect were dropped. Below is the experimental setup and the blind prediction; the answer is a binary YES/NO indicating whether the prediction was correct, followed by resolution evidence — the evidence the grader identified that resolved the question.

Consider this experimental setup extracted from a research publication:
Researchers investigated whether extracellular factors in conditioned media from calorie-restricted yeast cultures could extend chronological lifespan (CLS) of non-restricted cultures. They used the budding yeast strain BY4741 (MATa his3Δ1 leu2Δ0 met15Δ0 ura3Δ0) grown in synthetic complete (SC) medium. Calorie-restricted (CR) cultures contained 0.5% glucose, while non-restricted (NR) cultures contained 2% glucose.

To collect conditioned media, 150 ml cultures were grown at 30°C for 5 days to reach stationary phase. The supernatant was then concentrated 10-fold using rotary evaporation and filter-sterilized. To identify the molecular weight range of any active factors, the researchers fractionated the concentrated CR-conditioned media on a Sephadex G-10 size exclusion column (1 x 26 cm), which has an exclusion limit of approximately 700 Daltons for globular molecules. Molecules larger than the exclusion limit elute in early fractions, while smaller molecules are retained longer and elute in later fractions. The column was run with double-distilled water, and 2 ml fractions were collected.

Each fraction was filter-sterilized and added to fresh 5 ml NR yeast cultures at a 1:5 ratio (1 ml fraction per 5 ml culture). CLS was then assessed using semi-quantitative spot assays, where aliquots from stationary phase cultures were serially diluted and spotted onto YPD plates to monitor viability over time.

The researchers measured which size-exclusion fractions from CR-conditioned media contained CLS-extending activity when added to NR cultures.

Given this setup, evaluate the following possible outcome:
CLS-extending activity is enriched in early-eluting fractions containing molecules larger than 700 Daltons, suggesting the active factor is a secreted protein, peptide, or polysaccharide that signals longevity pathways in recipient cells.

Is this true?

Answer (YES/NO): NO